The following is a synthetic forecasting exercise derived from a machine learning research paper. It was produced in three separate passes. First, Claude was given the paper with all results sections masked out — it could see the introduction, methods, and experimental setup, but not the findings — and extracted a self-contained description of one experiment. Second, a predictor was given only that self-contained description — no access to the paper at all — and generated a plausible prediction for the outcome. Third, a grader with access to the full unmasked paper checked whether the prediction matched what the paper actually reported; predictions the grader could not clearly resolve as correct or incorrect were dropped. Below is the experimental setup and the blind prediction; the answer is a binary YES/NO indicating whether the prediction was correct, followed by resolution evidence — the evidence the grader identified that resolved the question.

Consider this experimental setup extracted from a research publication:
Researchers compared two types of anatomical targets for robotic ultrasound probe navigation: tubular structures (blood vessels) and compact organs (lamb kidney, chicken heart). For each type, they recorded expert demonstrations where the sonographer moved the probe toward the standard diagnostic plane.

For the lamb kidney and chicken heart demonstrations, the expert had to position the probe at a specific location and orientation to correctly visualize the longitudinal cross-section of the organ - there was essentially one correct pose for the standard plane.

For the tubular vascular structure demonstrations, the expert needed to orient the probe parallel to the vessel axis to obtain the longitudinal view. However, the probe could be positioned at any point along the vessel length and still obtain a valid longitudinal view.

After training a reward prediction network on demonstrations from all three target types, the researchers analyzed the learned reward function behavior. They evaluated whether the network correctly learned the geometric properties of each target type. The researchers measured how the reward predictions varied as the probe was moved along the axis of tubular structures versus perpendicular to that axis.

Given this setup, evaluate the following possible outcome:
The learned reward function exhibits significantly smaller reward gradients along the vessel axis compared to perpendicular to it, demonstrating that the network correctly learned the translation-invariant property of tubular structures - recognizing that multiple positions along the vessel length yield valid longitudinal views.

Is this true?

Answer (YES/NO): YES